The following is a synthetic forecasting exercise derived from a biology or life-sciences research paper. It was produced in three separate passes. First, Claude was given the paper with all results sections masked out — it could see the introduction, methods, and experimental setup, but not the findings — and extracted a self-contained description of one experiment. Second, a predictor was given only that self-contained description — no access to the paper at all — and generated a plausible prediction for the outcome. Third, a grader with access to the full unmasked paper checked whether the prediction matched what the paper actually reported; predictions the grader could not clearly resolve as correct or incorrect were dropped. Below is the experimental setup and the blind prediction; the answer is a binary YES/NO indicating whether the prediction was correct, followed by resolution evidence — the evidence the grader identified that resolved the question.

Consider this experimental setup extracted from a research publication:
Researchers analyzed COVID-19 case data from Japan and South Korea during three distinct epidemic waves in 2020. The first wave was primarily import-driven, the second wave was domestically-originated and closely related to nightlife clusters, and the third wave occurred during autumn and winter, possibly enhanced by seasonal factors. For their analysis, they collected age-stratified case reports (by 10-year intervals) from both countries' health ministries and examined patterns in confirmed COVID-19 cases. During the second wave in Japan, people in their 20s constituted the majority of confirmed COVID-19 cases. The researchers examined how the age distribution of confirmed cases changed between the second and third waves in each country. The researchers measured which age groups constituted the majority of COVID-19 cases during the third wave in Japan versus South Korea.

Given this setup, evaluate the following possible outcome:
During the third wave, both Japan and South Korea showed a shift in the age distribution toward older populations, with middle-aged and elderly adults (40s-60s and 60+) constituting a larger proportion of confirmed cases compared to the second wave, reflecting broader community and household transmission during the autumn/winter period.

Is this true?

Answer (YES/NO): NO